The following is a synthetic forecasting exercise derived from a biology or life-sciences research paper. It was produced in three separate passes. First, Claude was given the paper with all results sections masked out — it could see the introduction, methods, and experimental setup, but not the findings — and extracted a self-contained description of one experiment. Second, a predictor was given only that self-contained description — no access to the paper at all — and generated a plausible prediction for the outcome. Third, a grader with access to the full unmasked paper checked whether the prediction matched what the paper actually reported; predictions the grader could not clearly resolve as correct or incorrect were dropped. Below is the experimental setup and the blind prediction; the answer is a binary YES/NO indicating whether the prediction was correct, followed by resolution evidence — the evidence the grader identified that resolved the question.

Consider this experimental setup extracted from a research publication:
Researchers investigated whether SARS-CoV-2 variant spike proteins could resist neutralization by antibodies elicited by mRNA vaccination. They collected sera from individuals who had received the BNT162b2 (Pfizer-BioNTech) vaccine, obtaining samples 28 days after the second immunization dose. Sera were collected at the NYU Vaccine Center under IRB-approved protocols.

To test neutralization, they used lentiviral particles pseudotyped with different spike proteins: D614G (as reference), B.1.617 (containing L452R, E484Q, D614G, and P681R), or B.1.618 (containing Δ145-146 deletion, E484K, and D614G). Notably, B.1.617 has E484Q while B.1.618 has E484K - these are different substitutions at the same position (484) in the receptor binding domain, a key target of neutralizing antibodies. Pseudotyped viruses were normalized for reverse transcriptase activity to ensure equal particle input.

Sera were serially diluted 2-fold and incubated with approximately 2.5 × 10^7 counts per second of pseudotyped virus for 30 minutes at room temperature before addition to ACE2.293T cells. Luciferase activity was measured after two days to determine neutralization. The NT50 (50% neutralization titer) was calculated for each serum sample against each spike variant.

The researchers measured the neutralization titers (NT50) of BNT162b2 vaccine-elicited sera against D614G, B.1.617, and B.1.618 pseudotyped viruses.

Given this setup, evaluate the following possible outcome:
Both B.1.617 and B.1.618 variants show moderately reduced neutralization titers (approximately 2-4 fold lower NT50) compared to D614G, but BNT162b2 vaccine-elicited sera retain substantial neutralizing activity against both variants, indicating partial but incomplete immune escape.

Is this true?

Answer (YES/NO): YES